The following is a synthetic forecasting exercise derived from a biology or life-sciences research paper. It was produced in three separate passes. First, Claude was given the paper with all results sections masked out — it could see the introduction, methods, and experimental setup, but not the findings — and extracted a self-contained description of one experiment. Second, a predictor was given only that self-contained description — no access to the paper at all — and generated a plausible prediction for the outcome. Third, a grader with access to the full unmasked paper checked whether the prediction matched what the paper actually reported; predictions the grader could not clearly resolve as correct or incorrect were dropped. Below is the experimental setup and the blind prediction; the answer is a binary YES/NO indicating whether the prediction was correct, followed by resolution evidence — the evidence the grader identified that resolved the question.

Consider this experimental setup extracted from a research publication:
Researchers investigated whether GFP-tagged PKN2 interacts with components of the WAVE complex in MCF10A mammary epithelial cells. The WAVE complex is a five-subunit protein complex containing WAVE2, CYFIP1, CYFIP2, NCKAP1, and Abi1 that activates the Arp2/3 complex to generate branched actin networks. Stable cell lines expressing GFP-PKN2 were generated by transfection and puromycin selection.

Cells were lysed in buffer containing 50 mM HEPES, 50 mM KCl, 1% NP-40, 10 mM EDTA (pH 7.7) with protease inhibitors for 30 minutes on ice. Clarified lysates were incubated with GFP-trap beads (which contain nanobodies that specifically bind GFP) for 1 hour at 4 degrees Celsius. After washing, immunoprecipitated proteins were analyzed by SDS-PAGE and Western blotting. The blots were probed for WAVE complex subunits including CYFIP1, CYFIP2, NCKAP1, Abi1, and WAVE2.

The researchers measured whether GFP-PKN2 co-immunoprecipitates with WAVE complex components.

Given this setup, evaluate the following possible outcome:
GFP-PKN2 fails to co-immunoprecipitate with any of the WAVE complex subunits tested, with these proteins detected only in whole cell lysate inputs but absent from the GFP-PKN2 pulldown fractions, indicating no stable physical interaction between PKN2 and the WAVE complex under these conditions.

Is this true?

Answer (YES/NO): NO